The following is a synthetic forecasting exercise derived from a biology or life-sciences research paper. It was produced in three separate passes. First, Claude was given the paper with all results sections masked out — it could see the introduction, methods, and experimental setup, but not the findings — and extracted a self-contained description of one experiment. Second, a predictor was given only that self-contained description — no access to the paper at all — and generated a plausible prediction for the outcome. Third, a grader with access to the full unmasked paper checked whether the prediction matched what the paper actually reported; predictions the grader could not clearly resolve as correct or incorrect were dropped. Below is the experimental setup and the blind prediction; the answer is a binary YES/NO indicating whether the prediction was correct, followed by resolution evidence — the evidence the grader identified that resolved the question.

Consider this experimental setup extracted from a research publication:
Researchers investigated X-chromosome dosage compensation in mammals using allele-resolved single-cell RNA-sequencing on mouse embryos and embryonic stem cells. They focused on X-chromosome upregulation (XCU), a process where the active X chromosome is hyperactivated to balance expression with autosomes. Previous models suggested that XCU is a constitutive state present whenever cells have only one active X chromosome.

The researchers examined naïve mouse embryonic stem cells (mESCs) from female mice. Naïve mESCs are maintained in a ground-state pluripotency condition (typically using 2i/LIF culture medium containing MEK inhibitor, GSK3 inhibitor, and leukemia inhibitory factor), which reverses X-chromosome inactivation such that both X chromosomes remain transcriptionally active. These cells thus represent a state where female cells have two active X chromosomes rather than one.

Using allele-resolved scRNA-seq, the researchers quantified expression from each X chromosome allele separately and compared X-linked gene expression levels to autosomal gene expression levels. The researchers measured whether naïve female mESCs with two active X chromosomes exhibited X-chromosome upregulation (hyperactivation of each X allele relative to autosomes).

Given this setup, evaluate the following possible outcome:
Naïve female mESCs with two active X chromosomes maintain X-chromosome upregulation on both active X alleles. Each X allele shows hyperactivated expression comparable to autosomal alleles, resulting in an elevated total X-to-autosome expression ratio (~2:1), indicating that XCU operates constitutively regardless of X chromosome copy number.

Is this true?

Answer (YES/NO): NO